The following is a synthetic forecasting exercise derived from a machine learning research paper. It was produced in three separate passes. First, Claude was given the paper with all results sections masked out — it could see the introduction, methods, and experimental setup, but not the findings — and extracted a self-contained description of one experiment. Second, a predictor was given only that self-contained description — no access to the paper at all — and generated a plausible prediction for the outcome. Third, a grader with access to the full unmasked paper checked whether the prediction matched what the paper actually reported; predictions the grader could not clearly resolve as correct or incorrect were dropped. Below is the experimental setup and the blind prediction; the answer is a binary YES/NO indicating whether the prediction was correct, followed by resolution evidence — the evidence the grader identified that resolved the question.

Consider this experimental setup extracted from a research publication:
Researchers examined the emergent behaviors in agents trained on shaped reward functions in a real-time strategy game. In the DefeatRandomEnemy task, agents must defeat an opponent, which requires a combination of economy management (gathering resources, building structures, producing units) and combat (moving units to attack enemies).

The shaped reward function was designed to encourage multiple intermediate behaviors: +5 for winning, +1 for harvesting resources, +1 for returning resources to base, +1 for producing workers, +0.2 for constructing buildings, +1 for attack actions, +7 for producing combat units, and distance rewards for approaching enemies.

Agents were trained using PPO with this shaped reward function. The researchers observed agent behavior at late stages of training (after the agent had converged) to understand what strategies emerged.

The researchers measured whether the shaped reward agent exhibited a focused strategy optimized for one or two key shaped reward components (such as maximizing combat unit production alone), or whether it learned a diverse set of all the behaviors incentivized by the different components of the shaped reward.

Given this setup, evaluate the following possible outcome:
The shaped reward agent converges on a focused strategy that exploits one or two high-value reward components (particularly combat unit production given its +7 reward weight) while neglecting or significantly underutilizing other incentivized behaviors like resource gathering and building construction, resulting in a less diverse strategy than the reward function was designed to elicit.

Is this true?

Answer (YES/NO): NO